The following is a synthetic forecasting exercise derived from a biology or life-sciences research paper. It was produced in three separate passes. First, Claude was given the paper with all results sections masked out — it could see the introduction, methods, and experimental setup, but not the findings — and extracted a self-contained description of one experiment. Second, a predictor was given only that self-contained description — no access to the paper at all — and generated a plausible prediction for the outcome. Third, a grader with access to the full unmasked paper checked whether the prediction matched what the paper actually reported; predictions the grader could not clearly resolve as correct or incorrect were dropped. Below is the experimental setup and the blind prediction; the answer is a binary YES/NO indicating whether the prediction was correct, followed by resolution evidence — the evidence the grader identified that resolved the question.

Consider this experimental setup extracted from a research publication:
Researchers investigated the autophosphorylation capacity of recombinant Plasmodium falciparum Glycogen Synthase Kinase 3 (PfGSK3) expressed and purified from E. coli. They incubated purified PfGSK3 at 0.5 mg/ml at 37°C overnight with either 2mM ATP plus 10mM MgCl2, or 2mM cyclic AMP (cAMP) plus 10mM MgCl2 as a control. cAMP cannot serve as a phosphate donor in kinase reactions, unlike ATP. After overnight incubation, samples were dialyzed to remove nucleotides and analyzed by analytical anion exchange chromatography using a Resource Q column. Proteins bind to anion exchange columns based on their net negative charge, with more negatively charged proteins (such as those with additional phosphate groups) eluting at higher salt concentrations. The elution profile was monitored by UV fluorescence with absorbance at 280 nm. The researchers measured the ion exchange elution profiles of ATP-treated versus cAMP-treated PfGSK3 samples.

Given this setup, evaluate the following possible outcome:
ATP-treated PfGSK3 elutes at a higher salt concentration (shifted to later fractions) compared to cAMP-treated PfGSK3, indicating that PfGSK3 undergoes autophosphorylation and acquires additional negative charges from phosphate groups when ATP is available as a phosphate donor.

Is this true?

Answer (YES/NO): YES